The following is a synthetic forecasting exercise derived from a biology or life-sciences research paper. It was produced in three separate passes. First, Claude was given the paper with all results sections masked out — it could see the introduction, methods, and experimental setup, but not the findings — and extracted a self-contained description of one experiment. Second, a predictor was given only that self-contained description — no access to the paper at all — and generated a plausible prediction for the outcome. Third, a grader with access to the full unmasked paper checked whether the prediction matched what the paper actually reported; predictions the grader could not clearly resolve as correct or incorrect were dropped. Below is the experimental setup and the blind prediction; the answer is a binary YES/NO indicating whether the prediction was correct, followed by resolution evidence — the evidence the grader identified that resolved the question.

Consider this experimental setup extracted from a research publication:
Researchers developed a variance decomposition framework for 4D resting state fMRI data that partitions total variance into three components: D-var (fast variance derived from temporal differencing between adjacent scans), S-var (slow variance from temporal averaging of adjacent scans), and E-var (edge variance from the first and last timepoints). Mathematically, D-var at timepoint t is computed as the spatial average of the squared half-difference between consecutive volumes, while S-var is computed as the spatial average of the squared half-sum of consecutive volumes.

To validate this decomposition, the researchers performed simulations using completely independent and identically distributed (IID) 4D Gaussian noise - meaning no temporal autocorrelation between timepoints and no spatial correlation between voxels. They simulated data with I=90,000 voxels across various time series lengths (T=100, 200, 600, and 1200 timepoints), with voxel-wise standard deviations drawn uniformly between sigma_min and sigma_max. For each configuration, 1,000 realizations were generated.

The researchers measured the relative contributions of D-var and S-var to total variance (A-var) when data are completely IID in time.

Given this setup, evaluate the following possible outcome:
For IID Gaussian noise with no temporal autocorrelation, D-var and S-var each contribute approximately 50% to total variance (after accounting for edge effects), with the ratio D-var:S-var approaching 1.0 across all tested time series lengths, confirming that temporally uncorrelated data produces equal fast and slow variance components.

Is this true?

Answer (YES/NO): YES